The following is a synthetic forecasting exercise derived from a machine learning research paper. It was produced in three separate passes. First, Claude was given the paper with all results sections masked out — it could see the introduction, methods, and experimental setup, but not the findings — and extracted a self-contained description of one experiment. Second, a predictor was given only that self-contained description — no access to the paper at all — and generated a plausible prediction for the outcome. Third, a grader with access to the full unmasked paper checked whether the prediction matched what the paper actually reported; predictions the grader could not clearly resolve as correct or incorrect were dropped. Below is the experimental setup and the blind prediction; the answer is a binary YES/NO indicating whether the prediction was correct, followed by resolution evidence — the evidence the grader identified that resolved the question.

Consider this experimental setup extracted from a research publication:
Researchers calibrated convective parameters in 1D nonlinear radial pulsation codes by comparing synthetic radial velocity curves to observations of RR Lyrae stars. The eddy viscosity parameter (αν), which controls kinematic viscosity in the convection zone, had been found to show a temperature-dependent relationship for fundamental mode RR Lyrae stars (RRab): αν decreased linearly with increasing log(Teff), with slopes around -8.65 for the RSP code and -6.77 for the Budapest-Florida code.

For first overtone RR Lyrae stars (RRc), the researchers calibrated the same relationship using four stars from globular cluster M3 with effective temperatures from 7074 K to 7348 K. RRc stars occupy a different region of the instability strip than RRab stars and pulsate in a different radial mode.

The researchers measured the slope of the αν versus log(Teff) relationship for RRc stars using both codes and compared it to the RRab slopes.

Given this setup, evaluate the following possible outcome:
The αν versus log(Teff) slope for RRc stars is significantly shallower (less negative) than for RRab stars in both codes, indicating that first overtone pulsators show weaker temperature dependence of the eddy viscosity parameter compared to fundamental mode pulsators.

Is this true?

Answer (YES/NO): YES